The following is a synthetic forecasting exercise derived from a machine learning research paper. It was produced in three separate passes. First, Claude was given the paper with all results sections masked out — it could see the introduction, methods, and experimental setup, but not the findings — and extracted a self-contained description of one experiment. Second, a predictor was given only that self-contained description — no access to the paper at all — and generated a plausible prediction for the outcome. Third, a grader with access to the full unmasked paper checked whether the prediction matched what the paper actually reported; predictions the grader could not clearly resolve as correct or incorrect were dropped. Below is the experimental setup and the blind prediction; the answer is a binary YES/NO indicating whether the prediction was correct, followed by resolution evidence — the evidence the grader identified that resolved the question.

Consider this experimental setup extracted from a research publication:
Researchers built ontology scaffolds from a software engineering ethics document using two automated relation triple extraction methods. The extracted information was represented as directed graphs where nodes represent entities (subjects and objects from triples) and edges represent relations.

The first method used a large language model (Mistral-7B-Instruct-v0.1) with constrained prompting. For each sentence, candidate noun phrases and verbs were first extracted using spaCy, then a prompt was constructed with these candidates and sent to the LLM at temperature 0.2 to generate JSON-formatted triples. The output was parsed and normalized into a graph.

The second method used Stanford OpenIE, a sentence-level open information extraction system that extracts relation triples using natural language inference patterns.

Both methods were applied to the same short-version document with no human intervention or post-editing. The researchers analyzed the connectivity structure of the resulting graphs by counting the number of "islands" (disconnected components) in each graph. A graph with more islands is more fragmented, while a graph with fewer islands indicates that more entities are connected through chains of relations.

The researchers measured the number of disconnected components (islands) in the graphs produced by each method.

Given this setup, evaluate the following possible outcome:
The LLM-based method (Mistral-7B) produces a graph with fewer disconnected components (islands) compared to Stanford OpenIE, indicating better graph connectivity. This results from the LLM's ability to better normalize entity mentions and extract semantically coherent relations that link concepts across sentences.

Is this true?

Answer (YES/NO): NO